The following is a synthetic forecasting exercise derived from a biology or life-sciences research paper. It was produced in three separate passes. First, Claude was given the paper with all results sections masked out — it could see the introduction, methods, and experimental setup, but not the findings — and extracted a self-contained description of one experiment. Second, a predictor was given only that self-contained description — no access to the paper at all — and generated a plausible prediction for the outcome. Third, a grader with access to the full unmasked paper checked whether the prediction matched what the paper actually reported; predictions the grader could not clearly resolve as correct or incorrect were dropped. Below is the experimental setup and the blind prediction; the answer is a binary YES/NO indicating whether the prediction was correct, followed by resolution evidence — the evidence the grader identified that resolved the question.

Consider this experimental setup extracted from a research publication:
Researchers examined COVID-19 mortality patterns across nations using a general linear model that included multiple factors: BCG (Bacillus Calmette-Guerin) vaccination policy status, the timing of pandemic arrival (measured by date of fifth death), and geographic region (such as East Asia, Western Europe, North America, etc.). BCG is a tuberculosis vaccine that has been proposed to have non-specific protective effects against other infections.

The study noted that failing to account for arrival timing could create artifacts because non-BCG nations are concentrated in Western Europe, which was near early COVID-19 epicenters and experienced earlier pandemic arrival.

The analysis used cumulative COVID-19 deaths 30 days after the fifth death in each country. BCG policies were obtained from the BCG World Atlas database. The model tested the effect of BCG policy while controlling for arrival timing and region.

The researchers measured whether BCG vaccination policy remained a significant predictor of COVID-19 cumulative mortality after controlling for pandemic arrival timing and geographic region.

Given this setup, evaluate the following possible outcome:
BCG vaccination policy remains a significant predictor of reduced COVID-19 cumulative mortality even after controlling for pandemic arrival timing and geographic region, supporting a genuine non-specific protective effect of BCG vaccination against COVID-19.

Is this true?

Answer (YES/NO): NO